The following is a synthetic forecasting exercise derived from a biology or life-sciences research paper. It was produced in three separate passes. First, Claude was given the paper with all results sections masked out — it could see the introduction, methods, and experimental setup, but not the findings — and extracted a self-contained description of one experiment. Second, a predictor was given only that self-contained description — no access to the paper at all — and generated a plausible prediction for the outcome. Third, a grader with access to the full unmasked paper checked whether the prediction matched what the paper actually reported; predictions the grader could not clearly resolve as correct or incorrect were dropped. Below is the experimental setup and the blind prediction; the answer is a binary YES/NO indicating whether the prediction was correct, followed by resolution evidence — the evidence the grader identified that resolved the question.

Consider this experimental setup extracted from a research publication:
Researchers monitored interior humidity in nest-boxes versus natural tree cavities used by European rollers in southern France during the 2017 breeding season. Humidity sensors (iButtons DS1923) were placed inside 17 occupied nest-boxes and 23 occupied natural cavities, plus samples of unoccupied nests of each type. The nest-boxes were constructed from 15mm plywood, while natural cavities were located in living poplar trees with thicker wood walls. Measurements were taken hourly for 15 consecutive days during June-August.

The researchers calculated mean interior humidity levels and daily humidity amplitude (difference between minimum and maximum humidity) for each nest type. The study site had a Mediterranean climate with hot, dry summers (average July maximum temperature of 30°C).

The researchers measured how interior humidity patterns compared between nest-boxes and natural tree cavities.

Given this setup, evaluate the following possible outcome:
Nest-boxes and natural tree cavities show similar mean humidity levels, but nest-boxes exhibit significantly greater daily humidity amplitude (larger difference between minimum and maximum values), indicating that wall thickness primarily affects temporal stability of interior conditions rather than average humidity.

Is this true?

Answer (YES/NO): NO